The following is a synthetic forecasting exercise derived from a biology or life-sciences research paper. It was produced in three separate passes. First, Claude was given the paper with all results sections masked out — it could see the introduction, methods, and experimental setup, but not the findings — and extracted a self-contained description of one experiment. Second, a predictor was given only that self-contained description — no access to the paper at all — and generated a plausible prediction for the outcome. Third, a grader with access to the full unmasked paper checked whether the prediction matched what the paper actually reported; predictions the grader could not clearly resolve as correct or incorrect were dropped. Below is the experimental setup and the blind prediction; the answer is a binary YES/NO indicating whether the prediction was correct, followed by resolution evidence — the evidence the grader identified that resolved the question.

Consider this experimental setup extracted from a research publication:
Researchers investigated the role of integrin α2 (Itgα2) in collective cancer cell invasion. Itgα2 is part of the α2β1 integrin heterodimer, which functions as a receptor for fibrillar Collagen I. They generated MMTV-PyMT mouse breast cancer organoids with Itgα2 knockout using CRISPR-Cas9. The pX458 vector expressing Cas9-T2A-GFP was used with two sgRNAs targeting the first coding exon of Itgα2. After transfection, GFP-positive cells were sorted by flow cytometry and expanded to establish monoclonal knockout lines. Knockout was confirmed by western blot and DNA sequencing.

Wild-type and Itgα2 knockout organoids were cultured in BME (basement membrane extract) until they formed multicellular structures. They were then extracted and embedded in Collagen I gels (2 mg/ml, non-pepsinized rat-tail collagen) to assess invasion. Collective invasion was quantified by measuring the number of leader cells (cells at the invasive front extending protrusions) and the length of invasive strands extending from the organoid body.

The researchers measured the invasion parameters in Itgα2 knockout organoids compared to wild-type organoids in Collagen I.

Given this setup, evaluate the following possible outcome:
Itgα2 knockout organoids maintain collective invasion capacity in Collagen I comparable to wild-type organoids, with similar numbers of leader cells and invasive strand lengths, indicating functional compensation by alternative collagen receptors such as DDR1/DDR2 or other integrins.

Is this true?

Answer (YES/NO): NO